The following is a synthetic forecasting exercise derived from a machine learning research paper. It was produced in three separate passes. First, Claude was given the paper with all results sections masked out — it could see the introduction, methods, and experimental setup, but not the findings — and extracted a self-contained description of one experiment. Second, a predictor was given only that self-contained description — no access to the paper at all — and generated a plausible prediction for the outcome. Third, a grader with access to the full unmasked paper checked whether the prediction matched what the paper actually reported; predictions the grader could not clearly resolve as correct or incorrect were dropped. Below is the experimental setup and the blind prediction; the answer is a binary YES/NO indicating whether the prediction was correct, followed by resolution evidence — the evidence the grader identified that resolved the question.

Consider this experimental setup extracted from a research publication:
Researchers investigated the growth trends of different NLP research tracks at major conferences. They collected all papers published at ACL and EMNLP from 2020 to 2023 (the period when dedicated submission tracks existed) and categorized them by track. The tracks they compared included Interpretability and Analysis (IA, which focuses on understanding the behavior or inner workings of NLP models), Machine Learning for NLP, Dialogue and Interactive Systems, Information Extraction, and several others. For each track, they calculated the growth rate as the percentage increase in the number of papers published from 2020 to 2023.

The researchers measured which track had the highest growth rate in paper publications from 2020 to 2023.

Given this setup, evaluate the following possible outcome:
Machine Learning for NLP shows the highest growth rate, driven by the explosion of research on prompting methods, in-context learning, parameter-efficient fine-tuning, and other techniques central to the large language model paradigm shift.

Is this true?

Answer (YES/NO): NO